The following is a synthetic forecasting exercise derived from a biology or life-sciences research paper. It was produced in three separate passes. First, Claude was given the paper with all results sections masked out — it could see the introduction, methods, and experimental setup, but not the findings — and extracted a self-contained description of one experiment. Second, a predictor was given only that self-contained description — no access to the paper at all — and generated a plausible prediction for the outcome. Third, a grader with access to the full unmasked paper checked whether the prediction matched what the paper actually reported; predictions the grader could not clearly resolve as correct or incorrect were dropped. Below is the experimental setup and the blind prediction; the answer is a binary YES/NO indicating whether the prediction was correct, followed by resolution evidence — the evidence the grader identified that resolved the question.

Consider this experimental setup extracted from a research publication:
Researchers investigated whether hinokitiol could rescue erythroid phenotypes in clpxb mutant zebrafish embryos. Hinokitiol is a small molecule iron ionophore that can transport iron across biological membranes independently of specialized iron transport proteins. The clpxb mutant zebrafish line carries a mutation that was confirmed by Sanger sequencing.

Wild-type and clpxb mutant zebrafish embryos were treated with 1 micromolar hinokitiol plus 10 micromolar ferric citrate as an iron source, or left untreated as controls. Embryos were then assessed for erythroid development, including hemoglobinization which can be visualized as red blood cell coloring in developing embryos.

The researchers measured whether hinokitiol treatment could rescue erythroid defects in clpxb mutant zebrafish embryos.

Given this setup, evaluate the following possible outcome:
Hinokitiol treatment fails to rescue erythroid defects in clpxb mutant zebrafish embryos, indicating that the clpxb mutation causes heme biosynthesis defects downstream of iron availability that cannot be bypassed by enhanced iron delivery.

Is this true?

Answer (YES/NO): NO